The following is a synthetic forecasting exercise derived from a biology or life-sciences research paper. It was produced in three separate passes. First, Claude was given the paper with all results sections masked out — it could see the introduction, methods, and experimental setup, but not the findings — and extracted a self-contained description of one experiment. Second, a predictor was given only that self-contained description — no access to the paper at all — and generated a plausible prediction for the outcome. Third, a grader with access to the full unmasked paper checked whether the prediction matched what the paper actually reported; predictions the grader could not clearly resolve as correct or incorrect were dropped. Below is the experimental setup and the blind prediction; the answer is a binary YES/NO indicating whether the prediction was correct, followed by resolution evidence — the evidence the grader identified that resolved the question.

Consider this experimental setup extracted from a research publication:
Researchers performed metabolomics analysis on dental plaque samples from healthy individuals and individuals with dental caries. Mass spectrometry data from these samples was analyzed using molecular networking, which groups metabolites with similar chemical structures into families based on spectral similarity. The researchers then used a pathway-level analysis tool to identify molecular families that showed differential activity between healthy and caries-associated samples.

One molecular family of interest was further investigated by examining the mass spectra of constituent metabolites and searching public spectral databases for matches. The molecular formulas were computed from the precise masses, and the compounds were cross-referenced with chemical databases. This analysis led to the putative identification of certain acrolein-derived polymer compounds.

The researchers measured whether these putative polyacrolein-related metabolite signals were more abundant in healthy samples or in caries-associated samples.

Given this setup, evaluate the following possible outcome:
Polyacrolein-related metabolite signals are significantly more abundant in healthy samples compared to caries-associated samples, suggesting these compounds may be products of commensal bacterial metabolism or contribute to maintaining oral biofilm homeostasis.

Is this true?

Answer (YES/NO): YES